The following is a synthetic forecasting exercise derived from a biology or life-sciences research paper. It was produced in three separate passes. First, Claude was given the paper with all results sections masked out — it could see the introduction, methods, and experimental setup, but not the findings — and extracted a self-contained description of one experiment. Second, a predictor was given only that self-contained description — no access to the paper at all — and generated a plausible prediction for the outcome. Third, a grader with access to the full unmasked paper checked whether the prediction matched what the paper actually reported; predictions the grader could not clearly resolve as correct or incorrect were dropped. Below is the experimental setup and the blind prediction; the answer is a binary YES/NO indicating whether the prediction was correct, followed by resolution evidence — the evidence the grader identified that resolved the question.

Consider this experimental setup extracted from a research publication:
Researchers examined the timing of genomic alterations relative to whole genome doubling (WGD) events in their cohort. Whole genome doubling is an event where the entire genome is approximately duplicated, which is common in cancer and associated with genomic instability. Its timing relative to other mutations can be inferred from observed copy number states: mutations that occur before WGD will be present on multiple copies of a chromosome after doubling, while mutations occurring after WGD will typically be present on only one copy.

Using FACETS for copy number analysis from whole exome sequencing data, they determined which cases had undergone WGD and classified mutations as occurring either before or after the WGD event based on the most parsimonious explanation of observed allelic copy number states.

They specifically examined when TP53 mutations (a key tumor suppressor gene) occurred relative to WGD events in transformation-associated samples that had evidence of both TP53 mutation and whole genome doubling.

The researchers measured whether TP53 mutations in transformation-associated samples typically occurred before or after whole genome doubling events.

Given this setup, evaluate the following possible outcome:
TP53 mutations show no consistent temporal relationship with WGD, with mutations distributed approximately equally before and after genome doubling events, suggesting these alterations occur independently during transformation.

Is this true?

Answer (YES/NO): NO